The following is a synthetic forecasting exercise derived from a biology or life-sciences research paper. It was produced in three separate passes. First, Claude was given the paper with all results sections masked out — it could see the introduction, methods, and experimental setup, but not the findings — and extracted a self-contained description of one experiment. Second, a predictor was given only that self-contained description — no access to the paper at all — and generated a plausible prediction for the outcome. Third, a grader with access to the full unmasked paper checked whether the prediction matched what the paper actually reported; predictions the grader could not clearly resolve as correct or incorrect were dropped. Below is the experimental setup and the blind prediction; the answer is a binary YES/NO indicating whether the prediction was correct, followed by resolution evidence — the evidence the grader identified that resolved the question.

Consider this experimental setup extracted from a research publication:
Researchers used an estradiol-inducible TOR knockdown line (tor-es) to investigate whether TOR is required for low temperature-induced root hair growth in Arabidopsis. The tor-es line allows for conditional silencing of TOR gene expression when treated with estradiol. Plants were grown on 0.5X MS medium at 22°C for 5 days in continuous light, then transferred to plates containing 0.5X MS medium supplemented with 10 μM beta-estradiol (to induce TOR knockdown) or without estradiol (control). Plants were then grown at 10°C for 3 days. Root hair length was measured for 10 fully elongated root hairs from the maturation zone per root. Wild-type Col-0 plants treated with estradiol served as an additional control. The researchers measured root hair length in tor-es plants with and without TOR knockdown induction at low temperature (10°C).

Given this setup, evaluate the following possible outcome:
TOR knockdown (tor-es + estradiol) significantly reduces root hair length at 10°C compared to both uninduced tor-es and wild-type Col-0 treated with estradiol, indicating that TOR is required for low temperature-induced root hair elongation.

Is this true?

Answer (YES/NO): YES